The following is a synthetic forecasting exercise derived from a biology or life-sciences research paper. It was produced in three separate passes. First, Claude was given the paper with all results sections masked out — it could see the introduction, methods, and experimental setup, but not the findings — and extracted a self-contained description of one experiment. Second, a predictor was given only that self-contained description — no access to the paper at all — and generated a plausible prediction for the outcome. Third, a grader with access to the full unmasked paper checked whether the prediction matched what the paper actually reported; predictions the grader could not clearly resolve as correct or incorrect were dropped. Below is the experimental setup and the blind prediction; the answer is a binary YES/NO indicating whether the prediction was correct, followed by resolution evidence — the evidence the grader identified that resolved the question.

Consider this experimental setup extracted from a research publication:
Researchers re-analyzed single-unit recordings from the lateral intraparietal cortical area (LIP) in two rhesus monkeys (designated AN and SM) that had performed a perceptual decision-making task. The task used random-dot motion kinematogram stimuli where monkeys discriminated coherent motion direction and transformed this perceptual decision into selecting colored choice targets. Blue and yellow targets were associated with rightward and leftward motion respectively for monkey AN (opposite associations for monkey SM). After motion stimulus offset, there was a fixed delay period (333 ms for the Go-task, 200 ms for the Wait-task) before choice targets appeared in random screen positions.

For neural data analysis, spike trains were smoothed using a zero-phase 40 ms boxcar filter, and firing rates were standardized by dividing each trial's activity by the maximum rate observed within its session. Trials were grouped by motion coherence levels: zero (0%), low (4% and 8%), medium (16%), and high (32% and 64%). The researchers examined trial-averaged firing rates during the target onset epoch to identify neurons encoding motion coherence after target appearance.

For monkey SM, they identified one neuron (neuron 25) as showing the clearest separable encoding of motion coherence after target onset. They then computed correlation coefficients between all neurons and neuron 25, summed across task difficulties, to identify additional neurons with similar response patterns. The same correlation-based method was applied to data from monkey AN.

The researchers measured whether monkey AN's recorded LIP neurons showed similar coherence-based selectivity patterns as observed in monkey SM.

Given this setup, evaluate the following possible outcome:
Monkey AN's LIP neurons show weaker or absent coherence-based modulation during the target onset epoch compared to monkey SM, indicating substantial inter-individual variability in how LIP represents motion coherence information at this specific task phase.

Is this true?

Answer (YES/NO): YES